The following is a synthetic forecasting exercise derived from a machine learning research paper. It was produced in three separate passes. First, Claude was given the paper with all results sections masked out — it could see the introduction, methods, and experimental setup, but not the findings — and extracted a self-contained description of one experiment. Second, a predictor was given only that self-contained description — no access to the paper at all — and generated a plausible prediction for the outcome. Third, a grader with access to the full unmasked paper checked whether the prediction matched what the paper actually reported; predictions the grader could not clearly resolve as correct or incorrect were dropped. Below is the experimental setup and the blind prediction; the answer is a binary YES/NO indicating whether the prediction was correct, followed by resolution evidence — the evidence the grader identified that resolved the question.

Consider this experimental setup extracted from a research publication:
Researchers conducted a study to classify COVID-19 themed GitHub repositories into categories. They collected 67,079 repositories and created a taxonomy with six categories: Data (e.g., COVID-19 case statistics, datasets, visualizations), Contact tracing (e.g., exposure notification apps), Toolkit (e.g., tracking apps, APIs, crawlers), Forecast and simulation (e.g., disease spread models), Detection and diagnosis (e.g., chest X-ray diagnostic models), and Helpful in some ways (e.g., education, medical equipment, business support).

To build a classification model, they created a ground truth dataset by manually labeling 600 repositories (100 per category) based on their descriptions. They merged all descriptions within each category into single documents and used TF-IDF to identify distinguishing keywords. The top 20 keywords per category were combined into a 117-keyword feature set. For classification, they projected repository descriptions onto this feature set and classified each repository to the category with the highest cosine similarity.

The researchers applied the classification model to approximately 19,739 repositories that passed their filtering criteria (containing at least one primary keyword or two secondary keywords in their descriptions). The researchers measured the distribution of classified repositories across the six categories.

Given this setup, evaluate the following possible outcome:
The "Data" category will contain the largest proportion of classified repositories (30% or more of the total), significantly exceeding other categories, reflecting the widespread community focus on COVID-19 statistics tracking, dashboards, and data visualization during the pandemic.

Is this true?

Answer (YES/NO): YES